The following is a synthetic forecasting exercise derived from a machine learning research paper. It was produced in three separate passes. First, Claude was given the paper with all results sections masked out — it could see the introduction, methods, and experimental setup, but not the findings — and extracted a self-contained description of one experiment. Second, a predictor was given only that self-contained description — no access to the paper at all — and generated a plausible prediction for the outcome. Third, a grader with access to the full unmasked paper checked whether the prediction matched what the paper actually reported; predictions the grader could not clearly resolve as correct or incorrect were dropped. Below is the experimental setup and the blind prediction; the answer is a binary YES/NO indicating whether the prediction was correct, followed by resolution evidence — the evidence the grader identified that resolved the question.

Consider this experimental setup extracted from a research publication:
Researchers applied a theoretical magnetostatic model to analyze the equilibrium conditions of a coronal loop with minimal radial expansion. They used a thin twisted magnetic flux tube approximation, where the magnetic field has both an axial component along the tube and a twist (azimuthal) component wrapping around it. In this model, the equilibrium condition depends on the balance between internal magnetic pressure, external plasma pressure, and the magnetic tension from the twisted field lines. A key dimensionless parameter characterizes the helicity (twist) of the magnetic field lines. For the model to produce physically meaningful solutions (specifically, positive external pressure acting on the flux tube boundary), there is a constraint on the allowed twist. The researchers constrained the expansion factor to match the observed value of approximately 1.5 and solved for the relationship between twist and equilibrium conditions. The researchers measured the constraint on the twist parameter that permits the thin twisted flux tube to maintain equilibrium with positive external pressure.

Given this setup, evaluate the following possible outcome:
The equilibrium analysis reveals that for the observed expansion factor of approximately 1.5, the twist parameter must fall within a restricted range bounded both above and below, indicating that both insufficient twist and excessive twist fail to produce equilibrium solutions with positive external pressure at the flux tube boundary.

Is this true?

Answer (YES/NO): NO